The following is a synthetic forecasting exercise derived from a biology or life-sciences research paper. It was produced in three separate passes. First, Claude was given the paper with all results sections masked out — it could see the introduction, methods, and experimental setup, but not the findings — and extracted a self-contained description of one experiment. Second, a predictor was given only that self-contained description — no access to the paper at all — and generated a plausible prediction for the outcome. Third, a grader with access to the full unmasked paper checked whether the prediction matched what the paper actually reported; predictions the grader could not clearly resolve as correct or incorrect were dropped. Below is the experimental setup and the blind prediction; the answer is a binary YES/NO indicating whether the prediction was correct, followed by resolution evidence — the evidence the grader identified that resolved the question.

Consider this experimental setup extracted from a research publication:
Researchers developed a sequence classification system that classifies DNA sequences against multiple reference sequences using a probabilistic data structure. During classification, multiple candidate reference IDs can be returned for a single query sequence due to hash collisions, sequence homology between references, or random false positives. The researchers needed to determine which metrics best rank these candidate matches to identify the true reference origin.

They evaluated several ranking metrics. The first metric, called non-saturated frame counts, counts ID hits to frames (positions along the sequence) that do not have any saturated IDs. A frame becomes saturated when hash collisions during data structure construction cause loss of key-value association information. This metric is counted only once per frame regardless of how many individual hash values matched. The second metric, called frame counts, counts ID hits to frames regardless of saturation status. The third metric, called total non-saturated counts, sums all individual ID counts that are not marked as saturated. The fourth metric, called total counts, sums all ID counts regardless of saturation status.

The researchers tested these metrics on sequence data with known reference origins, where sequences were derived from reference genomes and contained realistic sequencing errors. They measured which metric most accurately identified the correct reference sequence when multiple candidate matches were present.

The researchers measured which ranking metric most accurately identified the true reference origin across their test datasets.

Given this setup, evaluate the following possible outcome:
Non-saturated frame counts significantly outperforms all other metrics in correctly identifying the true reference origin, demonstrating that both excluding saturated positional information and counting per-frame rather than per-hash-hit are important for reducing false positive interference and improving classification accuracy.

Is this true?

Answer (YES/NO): NO